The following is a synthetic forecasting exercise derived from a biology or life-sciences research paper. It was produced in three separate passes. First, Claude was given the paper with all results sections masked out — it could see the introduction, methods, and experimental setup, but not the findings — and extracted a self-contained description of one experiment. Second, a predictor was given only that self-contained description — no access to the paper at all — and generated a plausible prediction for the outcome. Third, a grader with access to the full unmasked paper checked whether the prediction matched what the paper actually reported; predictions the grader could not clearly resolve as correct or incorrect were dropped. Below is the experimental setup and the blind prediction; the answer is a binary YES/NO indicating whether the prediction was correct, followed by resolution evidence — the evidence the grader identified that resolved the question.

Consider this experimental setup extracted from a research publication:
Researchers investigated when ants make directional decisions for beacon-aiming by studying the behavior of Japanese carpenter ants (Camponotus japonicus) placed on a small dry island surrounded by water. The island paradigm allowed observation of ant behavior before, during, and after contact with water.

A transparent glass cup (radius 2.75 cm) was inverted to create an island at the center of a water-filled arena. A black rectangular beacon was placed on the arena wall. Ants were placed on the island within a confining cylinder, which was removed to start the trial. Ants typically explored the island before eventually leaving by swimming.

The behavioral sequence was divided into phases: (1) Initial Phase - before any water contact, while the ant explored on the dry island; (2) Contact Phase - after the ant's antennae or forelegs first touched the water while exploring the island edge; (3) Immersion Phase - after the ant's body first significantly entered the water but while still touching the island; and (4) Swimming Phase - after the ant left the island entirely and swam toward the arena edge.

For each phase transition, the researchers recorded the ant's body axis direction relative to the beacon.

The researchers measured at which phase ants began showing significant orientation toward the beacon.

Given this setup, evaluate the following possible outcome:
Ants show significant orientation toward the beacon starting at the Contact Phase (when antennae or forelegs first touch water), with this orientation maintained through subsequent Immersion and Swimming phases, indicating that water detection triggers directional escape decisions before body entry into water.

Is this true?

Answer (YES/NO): YES